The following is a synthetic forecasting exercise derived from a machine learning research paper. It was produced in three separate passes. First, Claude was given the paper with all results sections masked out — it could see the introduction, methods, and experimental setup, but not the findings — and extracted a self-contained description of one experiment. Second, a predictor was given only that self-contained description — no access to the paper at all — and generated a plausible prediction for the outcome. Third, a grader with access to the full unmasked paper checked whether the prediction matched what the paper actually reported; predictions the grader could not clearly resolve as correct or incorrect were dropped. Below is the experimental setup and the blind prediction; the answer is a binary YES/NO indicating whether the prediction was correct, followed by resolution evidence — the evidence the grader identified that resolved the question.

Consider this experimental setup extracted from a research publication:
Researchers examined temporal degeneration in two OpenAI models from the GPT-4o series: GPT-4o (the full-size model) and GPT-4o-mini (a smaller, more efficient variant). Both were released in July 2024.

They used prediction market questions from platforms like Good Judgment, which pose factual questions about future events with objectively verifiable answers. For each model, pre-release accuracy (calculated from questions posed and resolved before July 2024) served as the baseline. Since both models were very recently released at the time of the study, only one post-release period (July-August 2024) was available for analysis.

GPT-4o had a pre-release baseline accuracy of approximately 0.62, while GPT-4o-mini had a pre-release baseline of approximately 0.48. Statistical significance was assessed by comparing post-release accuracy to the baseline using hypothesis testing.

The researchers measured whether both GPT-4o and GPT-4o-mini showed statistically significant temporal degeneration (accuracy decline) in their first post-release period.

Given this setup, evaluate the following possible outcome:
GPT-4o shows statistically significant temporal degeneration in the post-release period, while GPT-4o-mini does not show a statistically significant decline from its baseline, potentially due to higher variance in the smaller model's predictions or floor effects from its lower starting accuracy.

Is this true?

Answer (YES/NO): NO